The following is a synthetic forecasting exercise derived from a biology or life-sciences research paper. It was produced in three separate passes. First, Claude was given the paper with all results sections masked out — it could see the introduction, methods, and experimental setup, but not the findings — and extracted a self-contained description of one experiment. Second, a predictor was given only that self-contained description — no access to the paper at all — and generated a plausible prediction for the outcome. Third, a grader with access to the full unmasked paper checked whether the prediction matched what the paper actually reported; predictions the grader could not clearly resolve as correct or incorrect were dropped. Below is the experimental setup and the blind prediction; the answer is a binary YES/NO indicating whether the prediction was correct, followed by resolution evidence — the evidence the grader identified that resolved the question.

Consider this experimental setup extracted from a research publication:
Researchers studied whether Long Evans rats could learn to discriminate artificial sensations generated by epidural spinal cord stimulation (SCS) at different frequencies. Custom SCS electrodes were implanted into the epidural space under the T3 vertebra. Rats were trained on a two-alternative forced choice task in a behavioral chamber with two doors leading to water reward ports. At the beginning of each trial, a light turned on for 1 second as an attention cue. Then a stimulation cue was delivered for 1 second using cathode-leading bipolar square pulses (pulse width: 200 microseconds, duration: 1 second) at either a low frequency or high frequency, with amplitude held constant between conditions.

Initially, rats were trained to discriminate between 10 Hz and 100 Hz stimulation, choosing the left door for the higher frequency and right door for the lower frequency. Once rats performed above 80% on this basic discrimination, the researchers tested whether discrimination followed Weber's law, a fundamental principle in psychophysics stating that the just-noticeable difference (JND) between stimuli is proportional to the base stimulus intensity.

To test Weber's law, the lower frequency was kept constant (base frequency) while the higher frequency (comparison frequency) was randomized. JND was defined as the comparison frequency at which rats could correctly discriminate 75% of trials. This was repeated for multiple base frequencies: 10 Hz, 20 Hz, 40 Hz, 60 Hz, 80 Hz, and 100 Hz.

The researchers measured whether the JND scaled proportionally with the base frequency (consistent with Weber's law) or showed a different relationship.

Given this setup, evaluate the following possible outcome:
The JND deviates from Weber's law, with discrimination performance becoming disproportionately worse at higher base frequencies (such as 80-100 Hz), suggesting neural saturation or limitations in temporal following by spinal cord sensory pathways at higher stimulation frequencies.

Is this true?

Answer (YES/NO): NO